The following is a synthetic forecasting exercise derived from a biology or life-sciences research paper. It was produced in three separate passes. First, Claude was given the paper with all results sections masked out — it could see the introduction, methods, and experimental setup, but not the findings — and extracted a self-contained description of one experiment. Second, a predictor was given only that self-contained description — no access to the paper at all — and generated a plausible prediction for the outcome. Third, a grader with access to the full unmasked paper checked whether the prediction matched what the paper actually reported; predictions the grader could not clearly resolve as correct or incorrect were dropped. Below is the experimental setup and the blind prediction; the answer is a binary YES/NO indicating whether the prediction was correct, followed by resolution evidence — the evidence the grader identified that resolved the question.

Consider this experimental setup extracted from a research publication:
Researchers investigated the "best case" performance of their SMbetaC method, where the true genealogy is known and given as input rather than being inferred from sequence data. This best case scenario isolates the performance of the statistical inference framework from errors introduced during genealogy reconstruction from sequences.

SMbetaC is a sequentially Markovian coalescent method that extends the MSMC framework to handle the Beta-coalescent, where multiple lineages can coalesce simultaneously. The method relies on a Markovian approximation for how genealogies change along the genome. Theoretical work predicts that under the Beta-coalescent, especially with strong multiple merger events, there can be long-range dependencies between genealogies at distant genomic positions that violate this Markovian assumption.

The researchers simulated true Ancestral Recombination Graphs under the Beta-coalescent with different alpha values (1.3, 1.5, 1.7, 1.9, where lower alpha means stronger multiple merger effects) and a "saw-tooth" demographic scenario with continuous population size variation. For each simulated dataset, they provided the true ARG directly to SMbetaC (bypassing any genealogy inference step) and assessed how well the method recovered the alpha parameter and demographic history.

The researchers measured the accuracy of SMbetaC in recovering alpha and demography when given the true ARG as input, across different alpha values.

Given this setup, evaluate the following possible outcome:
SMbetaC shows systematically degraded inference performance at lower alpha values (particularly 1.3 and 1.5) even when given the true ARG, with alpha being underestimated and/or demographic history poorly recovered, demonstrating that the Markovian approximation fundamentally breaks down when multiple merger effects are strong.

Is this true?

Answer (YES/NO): YES